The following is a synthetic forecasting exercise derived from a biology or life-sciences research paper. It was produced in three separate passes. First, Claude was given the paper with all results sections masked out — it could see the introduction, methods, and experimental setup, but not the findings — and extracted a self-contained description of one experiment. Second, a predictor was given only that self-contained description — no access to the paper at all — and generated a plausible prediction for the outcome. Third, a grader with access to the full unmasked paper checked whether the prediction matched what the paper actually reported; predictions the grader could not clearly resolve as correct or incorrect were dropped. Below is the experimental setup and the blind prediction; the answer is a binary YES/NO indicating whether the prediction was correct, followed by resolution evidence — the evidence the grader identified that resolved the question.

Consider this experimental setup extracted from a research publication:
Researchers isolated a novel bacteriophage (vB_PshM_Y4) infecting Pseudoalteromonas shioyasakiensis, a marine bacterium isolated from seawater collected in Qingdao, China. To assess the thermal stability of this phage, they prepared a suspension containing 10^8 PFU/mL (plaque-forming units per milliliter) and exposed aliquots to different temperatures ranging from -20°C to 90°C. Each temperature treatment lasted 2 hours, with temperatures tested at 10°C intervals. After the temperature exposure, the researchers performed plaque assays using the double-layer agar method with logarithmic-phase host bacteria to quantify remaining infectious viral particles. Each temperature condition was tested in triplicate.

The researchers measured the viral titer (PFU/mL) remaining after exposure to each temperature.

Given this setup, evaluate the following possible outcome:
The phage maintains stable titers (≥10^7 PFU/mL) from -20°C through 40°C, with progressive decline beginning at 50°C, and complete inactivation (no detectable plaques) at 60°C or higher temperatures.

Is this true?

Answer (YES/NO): NO